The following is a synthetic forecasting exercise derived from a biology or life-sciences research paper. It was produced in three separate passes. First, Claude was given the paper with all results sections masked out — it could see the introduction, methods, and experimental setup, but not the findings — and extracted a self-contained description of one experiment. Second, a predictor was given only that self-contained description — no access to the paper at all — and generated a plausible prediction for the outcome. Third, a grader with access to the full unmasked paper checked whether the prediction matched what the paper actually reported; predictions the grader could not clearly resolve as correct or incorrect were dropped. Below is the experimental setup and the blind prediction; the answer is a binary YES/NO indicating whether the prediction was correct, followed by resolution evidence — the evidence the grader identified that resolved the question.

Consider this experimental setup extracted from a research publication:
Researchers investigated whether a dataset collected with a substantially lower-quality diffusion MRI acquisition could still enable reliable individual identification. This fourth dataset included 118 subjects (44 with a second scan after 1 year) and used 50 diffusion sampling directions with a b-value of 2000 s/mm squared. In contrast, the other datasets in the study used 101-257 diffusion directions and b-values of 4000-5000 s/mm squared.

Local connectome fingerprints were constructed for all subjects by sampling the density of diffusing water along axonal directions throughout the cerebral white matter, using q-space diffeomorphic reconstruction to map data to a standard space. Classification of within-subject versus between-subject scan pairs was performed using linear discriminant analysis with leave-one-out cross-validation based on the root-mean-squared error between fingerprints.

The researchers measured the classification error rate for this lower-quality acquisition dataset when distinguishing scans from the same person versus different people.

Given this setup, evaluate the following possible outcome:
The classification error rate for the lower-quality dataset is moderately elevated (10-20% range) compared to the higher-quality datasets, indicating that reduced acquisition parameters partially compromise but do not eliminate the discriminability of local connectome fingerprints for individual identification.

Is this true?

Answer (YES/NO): NO